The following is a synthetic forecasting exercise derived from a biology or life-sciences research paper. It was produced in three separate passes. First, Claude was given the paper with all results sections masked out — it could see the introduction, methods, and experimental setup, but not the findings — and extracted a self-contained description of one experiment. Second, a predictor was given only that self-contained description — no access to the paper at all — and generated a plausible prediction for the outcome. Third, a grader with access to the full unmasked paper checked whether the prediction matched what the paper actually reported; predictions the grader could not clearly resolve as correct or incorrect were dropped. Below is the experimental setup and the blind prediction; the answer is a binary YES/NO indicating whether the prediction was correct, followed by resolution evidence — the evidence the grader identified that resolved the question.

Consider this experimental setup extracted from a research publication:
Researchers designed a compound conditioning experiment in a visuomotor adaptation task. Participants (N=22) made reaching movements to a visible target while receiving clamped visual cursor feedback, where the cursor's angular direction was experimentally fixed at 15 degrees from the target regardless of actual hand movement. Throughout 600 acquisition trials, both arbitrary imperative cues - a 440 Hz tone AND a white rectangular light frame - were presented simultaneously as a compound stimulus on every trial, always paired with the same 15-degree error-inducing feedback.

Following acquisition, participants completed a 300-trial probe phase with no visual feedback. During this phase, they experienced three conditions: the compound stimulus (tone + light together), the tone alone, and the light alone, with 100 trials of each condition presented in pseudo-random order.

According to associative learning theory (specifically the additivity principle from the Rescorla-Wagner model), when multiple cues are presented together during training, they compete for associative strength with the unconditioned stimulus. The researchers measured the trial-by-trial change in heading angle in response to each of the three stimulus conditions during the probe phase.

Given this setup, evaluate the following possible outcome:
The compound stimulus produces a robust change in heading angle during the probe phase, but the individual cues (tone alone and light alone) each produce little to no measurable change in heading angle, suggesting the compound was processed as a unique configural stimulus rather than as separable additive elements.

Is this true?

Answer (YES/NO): NO